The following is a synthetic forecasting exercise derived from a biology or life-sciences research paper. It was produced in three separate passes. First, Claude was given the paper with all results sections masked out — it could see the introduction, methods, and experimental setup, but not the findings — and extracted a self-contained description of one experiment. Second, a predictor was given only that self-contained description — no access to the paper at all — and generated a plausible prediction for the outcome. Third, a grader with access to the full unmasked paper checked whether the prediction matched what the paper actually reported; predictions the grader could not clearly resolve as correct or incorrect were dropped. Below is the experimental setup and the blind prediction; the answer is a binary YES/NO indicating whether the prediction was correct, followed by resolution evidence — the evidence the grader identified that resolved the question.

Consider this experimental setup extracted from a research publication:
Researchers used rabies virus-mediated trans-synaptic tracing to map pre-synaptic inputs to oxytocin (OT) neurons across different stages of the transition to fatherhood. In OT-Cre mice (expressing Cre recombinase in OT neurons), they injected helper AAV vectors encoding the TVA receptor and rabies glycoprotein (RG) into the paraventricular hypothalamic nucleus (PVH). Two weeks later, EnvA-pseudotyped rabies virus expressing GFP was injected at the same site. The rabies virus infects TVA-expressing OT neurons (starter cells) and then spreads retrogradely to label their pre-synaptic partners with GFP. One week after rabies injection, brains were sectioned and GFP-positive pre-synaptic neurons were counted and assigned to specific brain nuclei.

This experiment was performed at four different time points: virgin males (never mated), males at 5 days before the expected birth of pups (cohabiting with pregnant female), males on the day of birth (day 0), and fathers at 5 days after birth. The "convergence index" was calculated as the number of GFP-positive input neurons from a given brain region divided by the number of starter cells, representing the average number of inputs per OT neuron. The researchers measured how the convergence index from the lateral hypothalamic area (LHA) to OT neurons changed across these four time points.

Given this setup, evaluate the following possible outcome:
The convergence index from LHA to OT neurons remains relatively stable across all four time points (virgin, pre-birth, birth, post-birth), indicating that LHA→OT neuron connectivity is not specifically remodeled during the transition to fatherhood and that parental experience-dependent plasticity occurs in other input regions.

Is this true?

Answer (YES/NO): NO